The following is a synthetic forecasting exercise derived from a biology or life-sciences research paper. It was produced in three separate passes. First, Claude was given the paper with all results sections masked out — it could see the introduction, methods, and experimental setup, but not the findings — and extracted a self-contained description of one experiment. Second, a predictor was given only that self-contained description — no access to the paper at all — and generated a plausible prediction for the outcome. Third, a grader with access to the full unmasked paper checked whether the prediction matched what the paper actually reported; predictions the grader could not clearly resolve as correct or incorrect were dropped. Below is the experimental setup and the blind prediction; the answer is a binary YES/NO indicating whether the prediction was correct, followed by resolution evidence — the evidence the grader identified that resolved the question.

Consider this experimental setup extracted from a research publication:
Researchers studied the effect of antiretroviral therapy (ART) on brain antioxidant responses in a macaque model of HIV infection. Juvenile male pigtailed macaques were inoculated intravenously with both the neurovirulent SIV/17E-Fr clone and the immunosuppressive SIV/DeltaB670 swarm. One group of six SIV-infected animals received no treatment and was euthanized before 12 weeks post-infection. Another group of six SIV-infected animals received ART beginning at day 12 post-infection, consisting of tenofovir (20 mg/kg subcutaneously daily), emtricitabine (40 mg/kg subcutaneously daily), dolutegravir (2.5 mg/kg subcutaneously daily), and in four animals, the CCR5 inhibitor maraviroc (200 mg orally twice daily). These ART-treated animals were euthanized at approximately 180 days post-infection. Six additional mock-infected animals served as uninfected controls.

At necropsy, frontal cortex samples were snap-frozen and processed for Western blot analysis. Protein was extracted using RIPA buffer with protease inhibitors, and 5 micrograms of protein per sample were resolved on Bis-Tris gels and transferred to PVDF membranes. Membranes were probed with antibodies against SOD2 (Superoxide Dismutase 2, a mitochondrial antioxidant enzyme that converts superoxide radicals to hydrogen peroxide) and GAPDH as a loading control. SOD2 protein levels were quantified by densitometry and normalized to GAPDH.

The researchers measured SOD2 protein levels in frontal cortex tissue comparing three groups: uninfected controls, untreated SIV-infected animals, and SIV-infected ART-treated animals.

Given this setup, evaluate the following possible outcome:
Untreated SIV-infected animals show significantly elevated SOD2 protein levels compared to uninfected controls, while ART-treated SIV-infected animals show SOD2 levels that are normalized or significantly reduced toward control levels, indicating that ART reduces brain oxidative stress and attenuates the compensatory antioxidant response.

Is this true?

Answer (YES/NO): YES